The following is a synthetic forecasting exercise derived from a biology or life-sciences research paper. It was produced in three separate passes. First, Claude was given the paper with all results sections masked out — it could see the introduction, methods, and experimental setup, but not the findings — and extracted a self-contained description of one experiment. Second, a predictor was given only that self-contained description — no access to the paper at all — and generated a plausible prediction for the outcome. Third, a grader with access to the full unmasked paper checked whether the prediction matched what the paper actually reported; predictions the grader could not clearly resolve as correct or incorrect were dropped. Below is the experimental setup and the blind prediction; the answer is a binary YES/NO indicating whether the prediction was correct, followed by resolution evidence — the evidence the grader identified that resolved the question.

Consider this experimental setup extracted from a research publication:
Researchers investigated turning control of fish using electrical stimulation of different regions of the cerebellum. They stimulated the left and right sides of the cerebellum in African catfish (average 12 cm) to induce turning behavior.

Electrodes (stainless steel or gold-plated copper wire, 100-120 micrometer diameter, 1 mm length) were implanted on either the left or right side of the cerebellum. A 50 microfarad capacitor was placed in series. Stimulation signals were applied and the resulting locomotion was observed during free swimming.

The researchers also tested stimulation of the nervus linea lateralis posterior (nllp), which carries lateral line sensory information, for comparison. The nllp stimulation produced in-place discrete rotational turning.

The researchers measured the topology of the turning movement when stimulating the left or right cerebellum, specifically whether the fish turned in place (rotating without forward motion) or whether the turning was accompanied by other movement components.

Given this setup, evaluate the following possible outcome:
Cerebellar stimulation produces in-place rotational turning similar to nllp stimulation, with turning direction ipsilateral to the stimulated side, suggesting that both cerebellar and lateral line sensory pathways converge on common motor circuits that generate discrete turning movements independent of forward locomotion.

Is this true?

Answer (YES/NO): NO